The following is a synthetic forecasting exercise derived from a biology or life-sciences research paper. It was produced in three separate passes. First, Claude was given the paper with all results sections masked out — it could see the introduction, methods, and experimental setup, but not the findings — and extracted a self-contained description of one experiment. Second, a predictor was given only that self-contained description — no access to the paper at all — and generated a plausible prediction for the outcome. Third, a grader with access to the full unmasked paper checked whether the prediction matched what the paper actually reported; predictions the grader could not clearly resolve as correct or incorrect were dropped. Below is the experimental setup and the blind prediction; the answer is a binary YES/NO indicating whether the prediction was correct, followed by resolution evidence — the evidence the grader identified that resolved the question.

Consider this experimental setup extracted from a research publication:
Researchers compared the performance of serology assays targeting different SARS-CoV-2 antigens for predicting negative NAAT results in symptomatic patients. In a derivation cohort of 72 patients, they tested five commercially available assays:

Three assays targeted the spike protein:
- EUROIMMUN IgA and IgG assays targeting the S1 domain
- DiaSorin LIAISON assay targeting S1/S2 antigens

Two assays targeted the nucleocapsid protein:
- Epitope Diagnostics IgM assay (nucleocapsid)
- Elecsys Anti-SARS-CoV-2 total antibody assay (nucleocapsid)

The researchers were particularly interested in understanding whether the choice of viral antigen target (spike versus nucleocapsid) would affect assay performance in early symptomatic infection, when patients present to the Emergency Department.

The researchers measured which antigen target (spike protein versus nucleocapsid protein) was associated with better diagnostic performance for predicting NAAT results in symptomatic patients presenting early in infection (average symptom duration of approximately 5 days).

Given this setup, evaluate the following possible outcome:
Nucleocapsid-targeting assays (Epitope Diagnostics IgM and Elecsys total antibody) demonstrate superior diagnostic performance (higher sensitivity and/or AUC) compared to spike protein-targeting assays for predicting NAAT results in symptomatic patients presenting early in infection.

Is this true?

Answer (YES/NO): NO